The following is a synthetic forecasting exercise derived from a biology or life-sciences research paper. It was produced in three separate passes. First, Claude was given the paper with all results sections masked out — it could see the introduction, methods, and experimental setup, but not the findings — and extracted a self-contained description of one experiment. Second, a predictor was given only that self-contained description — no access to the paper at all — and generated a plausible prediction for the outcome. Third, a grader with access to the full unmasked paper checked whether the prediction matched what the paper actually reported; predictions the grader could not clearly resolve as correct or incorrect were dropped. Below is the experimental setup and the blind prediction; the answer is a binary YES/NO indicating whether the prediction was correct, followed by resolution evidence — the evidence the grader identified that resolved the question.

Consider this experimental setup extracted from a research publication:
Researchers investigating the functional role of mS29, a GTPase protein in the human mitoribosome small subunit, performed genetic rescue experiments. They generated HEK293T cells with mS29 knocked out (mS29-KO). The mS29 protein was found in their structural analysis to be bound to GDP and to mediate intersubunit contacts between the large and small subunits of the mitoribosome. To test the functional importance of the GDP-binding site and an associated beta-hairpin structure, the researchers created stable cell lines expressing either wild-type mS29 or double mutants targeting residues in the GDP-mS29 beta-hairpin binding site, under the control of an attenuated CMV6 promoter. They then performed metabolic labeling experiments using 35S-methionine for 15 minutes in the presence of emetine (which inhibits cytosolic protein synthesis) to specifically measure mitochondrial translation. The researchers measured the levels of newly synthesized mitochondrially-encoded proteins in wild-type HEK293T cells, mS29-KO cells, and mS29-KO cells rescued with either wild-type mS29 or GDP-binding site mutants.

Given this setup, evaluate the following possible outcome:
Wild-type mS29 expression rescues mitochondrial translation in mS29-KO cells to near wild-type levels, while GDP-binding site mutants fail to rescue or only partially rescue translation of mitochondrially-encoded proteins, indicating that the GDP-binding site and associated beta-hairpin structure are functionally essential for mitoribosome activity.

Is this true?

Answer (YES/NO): YES